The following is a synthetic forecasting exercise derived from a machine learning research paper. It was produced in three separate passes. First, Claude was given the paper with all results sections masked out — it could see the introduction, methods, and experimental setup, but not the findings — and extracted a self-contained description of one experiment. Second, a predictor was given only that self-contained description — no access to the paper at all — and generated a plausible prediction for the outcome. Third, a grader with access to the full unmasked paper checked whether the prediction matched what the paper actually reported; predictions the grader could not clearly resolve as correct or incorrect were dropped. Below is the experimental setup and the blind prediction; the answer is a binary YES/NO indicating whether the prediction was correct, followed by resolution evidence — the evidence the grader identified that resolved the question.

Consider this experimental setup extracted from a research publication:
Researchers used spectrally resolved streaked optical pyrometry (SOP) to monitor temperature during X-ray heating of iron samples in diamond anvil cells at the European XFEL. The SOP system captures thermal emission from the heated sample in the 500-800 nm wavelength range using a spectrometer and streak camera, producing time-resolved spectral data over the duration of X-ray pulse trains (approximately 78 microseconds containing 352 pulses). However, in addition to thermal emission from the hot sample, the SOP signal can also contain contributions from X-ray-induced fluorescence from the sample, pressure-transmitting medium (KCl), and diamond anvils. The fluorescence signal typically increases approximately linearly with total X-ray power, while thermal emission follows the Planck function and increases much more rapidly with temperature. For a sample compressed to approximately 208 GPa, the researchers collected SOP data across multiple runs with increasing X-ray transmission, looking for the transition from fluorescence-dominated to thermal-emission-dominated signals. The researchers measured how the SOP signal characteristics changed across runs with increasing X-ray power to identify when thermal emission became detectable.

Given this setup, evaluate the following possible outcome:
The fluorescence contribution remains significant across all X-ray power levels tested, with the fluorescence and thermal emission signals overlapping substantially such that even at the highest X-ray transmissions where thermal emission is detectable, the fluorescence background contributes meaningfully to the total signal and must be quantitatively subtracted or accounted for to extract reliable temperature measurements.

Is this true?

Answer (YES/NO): YES